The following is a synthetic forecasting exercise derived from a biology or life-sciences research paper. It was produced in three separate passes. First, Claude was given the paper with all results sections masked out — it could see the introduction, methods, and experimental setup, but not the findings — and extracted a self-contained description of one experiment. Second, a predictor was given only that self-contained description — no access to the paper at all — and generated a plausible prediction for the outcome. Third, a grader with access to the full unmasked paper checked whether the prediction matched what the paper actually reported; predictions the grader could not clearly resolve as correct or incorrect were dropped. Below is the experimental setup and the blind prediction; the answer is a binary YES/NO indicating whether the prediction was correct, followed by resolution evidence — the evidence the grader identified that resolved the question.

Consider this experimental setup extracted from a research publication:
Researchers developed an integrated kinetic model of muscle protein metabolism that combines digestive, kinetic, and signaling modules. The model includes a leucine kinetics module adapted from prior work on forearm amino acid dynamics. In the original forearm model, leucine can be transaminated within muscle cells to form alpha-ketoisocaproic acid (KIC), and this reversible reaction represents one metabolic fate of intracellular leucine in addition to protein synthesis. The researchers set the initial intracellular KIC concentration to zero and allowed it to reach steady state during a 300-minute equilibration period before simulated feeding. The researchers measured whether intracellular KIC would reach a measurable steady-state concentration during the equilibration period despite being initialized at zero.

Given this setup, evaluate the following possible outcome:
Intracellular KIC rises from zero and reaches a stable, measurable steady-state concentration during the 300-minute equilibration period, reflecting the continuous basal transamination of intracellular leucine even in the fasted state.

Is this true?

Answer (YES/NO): YES